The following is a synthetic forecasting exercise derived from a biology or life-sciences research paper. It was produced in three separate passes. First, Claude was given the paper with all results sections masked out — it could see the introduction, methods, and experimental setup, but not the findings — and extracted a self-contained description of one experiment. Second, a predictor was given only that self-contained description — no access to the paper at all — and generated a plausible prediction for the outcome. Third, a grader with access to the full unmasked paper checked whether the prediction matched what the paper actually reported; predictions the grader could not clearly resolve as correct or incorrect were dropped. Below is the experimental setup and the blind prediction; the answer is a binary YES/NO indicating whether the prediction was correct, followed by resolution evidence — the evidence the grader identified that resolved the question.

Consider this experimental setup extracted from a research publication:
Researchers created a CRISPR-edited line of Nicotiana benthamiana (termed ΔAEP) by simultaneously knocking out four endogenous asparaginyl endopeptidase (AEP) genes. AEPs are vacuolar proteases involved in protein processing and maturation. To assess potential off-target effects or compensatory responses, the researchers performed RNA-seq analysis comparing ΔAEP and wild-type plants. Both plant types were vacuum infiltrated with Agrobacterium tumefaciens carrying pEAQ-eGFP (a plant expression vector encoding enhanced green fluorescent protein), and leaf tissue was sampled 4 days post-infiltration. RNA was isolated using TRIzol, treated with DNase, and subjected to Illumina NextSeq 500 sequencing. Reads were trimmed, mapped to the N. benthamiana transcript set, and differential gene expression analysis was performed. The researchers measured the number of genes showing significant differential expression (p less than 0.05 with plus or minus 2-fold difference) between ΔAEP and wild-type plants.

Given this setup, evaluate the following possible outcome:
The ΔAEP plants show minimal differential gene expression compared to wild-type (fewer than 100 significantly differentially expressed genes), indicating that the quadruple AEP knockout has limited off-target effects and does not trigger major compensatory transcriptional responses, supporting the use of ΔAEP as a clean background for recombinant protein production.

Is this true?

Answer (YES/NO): YES